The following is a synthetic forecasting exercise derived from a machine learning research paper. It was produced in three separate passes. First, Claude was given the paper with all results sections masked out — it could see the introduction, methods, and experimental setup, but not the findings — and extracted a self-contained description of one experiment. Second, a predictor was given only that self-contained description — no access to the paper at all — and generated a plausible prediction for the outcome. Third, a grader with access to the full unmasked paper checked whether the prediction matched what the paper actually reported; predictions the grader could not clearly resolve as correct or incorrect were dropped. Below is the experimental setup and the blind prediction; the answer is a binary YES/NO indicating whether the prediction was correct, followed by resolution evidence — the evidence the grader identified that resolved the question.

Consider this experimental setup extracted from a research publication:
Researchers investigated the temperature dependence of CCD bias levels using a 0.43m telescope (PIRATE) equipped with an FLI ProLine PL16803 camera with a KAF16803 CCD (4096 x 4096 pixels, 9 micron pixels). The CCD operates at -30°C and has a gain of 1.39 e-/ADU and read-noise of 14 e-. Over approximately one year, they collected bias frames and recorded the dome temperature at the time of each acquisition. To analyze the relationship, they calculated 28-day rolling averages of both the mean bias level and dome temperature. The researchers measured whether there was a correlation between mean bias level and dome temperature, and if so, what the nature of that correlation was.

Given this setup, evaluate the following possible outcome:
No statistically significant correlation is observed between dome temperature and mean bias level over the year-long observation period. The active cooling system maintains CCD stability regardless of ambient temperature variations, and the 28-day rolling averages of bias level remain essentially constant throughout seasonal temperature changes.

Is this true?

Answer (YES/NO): NO